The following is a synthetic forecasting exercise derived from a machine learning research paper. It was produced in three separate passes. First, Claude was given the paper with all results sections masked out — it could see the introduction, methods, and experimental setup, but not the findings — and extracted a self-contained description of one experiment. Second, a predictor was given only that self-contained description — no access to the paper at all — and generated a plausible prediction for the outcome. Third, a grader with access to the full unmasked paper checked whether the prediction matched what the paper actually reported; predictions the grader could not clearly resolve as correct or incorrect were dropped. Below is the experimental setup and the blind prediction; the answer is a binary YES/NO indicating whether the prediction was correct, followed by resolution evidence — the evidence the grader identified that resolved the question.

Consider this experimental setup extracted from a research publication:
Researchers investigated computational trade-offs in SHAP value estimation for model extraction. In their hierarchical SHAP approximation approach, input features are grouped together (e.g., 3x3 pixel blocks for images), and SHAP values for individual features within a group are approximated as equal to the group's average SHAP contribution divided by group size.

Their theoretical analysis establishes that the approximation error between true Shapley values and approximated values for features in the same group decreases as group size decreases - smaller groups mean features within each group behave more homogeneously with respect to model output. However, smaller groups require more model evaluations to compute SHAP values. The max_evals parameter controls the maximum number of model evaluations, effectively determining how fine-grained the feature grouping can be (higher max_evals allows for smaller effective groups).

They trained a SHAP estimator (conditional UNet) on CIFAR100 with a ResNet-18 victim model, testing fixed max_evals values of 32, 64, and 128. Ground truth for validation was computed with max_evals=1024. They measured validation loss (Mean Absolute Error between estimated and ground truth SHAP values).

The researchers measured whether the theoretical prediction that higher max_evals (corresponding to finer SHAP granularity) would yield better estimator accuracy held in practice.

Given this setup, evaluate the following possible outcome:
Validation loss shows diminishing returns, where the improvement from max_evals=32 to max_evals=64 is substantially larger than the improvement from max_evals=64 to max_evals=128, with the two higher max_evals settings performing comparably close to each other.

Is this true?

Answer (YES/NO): YES